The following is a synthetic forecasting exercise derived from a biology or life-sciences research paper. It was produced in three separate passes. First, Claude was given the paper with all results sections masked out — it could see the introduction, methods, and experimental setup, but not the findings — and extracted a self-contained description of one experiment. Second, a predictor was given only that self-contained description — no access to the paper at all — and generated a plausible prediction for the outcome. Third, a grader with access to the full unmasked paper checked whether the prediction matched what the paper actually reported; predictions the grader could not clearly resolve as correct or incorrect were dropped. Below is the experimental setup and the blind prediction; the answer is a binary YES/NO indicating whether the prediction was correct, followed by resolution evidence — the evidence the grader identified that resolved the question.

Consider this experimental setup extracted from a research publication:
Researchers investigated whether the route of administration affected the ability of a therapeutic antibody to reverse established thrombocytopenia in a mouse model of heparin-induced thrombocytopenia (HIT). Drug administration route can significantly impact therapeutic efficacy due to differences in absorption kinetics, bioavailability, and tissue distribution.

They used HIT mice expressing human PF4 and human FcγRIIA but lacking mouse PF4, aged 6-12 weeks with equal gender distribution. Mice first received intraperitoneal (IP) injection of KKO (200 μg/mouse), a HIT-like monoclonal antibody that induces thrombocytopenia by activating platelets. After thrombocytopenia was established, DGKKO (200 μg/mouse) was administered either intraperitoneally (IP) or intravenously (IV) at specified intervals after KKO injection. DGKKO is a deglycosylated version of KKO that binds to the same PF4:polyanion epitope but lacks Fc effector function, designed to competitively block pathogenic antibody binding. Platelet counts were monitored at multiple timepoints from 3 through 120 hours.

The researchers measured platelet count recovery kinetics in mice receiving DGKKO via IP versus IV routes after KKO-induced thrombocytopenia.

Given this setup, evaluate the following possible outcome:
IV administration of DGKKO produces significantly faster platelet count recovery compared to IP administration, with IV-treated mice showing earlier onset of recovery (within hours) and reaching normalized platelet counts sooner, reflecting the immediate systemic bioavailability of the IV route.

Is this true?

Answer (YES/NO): YES